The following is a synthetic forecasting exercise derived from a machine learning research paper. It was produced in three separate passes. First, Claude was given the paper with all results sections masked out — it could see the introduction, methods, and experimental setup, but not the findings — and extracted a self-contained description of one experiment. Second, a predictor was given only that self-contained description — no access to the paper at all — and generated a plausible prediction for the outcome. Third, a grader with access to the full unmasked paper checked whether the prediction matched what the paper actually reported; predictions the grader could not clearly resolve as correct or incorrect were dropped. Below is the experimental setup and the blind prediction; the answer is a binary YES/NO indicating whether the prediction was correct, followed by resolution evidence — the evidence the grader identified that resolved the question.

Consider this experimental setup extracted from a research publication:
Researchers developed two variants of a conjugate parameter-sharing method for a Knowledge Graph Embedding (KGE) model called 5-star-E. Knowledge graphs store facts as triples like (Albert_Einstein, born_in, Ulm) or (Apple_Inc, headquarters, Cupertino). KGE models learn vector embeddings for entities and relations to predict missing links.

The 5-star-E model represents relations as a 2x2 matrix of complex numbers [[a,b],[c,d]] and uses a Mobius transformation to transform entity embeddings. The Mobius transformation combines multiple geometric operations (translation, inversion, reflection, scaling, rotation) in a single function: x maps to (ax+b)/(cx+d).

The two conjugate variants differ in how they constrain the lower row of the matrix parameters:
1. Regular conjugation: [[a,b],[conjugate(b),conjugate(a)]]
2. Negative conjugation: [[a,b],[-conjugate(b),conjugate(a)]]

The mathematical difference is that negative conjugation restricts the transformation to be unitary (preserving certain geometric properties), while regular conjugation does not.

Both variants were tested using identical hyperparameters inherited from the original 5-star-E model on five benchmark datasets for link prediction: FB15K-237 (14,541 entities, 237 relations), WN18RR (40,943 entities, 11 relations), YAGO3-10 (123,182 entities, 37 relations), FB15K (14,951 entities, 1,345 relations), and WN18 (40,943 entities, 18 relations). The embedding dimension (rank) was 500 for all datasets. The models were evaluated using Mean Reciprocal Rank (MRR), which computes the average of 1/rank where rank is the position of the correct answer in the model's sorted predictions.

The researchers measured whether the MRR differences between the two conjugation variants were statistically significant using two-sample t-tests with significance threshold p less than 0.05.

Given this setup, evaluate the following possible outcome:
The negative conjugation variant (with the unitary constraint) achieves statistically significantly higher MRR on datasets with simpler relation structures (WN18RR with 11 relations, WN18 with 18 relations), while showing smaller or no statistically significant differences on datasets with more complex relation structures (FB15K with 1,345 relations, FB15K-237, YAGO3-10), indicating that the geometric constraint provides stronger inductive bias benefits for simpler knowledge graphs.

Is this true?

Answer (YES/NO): NO